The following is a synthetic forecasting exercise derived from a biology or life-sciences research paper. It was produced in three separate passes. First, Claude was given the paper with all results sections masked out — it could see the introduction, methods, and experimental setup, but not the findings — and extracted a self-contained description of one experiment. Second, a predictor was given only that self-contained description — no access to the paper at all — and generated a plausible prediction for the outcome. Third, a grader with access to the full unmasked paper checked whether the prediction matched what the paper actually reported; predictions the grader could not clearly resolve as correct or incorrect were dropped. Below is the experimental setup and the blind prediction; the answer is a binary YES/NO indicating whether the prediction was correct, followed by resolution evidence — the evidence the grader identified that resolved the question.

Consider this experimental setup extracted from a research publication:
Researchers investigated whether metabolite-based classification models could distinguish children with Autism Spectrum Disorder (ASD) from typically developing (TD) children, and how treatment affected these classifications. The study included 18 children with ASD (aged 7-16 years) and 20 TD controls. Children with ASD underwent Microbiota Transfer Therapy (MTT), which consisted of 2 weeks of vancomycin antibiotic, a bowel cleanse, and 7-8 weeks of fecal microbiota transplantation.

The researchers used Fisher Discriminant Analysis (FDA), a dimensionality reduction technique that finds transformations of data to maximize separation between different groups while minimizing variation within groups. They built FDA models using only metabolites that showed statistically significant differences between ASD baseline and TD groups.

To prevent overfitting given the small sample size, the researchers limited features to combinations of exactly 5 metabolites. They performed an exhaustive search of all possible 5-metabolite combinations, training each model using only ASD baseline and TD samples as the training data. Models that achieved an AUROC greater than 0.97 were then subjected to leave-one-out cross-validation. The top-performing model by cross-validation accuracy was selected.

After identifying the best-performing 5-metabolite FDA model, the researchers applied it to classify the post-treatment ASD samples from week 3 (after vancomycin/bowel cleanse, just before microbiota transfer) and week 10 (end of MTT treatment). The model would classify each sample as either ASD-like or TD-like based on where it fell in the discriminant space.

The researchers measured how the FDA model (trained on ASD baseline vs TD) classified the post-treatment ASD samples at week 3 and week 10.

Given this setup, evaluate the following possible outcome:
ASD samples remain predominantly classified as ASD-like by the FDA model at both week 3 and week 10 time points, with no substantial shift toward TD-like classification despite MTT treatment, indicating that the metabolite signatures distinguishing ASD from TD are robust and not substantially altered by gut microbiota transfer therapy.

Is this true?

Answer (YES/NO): NO